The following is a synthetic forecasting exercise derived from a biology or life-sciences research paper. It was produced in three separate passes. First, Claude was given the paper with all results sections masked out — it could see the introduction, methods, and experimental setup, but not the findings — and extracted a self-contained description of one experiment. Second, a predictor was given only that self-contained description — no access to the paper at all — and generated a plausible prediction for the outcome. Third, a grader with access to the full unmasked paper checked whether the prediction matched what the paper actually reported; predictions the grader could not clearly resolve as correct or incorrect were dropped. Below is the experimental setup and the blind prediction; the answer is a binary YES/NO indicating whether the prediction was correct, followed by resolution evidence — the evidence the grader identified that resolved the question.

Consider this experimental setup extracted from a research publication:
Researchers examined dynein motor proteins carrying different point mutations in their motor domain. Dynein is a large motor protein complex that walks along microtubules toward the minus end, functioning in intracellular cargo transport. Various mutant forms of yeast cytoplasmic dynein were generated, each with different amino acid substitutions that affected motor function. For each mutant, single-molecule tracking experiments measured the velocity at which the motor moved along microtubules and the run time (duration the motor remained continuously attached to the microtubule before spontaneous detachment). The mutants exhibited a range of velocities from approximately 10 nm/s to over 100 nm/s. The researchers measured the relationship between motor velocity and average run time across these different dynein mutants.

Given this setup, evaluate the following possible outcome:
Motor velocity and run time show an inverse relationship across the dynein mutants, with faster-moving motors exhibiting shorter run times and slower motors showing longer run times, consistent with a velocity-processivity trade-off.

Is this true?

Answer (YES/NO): YES